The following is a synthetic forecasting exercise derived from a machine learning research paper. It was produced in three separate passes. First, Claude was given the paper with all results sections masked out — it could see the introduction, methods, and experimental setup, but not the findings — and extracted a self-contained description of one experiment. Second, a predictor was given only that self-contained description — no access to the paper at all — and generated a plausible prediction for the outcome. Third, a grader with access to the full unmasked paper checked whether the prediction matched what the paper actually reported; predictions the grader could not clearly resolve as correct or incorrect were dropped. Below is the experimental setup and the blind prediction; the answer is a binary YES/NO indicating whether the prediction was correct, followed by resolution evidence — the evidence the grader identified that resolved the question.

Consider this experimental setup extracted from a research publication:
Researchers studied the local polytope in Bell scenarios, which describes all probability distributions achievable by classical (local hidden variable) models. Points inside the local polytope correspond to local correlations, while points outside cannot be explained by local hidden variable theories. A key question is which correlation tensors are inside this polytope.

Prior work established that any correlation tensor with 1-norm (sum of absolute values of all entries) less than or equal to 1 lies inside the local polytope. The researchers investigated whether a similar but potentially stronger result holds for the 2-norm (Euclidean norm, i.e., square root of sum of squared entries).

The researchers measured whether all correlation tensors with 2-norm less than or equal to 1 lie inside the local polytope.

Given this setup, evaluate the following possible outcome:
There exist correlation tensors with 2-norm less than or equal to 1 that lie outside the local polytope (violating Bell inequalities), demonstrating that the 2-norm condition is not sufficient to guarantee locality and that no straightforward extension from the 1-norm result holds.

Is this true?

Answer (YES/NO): NO